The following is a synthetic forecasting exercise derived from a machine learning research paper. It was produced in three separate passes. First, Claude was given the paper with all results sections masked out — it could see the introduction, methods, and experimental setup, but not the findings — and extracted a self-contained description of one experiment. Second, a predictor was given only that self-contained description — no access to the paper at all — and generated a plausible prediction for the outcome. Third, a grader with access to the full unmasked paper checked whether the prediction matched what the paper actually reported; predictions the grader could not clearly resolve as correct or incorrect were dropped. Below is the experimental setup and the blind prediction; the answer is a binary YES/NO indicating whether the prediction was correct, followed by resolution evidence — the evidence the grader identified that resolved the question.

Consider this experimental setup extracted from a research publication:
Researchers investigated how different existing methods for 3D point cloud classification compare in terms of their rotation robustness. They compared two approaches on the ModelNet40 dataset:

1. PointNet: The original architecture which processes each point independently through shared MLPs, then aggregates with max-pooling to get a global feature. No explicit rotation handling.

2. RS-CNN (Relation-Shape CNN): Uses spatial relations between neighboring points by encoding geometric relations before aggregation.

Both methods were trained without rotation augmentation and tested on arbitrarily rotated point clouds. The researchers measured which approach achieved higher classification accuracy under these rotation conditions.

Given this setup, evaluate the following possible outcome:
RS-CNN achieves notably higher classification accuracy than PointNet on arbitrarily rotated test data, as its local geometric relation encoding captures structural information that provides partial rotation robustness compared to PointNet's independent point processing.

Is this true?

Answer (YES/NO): YES